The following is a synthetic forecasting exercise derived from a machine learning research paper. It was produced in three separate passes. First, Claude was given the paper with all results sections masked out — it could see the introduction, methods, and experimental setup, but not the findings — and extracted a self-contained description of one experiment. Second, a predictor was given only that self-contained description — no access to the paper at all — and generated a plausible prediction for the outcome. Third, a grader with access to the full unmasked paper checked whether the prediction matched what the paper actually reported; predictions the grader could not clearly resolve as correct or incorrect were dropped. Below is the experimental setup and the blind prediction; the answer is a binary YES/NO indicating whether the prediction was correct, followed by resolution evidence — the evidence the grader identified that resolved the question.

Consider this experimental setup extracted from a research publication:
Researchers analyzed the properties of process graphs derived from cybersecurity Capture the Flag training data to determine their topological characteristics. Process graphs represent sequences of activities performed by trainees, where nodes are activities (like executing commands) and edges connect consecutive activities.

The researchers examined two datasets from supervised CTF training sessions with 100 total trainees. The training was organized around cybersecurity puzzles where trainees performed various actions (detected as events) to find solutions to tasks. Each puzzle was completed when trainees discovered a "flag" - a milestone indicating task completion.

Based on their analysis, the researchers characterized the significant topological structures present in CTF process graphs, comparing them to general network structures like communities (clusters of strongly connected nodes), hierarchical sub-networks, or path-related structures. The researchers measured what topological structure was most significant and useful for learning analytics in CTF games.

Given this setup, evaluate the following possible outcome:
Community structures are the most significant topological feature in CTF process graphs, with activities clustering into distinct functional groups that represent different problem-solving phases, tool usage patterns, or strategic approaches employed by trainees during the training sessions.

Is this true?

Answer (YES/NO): NO